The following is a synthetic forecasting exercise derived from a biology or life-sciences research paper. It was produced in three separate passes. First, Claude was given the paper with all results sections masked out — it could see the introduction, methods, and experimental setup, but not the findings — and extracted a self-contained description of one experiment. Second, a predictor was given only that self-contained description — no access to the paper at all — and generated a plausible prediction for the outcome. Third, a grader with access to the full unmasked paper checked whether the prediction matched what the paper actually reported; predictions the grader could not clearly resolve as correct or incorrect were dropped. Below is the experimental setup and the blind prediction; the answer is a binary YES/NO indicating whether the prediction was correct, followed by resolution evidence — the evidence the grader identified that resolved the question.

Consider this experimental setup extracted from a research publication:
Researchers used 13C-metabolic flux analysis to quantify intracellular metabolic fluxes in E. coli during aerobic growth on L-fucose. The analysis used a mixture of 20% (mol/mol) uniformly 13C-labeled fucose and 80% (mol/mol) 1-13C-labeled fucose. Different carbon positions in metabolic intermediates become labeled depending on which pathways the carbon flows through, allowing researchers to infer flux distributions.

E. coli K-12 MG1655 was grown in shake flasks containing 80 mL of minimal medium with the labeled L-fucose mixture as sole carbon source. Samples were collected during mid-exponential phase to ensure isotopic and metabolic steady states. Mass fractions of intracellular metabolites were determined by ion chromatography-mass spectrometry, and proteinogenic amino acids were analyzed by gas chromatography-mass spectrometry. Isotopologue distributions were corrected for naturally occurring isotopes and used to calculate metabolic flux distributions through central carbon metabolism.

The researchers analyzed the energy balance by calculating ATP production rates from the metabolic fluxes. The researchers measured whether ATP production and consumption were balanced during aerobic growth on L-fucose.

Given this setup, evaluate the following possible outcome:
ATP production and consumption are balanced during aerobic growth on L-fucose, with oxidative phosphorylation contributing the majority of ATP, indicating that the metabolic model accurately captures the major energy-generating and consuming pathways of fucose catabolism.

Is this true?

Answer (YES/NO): NO